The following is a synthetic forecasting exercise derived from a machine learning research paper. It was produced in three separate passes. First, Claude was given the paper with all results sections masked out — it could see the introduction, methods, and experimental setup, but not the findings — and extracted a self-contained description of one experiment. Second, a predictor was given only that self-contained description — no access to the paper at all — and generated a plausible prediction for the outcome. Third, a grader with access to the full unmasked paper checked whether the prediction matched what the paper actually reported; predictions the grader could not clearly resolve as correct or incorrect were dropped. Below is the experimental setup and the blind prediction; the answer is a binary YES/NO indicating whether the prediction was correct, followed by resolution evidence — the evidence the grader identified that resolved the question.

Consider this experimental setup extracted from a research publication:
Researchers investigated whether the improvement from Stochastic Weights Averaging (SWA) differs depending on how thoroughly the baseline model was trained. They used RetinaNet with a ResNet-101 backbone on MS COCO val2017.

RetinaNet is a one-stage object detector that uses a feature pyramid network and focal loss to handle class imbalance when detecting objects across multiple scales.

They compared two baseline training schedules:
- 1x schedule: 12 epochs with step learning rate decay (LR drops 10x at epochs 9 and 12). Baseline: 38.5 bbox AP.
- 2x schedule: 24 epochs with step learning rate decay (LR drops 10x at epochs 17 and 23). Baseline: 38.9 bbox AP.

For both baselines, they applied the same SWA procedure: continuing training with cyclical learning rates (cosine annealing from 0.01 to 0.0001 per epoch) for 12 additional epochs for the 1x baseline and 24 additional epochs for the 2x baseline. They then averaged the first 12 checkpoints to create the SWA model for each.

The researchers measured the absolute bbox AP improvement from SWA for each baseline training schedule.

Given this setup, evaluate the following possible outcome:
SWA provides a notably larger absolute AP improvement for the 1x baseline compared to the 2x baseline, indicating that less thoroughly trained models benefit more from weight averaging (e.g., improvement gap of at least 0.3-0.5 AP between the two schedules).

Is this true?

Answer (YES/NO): NO